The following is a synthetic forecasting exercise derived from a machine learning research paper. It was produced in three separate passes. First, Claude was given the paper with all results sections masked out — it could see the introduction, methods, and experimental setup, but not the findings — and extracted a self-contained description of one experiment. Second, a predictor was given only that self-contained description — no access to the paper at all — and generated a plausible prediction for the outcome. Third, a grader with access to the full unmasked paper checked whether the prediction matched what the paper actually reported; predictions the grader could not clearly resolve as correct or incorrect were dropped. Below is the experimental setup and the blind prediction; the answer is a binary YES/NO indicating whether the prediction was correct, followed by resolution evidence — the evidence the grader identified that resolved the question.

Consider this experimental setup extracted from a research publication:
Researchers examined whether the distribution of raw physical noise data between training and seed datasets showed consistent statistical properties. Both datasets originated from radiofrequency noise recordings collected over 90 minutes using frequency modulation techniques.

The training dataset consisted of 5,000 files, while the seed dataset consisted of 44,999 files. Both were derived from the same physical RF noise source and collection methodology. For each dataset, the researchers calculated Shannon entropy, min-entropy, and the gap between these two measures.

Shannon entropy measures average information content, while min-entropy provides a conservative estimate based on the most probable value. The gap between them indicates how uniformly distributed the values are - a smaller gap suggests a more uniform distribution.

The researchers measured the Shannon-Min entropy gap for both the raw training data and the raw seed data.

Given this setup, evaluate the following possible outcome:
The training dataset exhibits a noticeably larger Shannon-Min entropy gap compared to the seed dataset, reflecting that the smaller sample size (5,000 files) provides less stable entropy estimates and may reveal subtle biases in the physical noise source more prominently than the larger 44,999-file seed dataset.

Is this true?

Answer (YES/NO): NO